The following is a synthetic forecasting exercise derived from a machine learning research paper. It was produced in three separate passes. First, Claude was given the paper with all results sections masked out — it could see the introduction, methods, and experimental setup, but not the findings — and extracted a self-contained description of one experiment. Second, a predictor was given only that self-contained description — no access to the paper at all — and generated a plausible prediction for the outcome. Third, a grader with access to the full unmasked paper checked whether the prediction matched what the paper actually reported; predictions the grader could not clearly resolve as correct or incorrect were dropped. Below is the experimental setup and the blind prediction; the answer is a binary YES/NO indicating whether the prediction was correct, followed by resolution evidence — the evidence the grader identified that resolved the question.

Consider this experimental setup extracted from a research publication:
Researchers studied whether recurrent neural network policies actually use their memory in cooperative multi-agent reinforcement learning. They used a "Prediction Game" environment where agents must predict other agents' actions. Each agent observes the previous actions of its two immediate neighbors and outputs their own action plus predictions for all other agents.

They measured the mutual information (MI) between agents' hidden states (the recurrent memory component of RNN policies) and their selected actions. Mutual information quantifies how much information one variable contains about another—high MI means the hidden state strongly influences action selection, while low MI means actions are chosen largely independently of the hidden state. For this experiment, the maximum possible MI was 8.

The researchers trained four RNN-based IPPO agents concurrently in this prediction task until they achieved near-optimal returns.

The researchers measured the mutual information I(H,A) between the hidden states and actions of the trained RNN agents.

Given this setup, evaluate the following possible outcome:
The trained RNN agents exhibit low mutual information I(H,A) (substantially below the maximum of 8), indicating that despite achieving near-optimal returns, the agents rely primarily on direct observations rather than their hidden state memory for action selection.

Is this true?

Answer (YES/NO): NO